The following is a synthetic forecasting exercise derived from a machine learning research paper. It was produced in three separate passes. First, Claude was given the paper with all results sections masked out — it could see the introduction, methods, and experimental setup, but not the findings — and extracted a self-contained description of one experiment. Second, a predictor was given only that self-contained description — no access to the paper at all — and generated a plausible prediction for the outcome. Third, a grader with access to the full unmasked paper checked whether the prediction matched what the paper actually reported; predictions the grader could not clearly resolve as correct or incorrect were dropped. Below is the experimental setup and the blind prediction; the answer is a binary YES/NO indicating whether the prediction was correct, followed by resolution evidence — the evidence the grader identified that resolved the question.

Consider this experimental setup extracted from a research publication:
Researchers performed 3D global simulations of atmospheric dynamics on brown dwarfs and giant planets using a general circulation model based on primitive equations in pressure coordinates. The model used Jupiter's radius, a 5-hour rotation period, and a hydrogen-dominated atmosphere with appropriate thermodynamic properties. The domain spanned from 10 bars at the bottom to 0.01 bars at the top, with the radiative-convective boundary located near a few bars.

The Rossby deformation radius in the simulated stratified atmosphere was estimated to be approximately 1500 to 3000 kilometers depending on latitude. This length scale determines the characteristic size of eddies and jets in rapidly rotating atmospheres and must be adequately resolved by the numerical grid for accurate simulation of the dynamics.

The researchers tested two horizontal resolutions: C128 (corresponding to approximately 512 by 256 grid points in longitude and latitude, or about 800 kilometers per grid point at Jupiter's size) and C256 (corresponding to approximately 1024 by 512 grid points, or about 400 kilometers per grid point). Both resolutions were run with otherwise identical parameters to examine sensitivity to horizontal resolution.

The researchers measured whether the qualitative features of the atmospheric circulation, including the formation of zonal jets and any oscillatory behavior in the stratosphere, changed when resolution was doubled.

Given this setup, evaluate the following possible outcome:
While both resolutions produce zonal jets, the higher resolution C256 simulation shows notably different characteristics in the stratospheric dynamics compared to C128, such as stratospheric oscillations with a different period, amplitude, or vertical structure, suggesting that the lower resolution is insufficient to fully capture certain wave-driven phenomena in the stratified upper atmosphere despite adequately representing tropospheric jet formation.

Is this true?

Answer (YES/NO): NO